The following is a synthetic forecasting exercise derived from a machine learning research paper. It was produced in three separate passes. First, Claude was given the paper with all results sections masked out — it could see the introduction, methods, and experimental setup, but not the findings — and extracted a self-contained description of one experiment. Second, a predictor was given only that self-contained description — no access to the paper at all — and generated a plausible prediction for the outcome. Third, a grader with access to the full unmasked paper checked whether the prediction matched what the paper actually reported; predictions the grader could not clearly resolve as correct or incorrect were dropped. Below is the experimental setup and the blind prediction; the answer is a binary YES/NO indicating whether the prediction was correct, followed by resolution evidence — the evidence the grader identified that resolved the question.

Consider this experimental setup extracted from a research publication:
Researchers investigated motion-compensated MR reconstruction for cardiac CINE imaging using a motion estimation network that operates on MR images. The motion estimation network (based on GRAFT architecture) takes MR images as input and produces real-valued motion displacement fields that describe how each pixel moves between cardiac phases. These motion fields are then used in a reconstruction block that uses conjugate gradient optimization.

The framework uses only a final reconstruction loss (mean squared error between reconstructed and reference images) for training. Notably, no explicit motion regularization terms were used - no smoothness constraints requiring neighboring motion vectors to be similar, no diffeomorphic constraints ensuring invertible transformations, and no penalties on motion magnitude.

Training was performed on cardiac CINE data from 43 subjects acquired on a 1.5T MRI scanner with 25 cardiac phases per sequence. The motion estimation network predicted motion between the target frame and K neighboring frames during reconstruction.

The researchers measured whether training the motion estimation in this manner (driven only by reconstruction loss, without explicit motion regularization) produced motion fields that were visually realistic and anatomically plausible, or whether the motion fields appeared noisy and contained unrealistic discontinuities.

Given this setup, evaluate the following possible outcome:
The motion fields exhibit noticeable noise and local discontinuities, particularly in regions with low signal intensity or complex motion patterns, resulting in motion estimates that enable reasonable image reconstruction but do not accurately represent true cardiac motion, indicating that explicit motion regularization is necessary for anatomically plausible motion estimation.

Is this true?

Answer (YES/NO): NO